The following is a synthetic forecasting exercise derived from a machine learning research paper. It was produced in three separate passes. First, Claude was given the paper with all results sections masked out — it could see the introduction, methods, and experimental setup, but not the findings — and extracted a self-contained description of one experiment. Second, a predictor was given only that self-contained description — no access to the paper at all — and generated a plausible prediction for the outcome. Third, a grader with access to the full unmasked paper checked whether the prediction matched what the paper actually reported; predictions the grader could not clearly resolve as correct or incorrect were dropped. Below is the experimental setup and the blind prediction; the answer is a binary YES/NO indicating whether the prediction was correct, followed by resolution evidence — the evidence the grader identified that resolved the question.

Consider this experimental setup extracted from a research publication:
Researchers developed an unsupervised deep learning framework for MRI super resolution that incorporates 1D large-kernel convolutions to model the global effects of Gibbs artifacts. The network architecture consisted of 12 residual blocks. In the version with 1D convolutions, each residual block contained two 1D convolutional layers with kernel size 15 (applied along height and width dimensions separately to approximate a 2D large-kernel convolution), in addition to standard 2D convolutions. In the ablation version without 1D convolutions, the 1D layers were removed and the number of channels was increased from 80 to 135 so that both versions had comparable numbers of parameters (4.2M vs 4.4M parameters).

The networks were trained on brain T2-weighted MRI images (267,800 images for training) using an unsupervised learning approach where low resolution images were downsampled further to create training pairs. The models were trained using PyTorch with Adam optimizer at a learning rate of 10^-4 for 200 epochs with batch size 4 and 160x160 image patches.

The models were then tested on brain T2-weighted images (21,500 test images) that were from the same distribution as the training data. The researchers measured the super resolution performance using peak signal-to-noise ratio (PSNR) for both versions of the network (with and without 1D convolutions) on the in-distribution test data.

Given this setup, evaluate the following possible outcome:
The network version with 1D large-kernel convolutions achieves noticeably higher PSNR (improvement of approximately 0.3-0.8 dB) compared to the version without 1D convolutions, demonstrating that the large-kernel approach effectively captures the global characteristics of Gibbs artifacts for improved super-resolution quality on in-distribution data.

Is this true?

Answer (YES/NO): NO